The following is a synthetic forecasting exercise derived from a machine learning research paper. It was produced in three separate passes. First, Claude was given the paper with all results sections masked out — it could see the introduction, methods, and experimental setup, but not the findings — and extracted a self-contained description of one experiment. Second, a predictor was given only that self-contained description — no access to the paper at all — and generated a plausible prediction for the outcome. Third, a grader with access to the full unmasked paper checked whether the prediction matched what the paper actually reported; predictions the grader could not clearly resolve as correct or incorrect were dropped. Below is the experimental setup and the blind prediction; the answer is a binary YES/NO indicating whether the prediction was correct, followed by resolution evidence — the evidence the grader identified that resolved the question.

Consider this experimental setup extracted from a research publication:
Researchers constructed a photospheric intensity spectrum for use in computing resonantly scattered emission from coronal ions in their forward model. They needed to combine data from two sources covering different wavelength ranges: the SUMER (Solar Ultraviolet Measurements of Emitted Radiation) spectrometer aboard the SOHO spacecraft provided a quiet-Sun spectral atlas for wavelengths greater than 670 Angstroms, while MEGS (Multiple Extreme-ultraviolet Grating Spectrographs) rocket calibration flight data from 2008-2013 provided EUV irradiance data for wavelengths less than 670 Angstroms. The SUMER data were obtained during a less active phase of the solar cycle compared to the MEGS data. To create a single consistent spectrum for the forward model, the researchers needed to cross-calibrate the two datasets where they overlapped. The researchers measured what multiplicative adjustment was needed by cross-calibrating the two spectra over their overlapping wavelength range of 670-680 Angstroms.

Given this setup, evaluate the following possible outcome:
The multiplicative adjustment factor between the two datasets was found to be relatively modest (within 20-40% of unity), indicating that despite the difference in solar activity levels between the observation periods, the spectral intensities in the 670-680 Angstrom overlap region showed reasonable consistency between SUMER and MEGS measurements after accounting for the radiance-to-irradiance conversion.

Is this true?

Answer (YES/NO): NO